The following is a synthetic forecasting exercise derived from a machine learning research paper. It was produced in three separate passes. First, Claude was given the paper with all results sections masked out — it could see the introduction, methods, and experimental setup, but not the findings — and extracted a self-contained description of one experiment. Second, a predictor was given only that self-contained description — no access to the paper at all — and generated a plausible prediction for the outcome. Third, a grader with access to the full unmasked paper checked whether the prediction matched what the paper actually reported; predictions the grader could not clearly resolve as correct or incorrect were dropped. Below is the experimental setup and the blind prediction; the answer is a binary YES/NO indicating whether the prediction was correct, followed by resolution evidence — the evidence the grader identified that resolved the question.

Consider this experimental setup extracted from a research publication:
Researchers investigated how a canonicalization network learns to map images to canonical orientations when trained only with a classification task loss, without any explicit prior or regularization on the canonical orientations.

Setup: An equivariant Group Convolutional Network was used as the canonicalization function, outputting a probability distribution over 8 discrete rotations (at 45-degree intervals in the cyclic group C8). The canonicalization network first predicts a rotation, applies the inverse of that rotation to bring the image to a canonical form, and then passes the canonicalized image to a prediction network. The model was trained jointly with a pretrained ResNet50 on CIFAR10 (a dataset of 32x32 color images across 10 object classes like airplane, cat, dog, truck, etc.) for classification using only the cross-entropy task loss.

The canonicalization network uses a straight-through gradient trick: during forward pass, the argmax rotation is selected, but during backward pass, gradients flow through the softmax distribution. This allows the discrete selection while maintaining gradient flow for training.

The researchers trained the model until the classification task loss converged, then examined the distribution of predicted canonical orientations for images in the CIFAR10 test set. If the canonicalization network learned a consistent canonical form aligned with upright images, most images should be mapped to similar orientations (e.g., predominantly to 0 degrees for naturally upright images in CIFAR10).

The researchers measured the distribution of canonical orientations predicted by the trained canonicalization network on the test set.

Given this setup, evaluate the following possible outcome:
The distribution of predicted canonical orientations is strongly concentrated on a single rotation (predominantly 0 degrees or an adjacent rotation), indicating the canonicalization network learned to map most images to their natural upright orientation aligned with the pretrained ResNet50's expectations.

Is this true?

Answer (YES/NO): NO